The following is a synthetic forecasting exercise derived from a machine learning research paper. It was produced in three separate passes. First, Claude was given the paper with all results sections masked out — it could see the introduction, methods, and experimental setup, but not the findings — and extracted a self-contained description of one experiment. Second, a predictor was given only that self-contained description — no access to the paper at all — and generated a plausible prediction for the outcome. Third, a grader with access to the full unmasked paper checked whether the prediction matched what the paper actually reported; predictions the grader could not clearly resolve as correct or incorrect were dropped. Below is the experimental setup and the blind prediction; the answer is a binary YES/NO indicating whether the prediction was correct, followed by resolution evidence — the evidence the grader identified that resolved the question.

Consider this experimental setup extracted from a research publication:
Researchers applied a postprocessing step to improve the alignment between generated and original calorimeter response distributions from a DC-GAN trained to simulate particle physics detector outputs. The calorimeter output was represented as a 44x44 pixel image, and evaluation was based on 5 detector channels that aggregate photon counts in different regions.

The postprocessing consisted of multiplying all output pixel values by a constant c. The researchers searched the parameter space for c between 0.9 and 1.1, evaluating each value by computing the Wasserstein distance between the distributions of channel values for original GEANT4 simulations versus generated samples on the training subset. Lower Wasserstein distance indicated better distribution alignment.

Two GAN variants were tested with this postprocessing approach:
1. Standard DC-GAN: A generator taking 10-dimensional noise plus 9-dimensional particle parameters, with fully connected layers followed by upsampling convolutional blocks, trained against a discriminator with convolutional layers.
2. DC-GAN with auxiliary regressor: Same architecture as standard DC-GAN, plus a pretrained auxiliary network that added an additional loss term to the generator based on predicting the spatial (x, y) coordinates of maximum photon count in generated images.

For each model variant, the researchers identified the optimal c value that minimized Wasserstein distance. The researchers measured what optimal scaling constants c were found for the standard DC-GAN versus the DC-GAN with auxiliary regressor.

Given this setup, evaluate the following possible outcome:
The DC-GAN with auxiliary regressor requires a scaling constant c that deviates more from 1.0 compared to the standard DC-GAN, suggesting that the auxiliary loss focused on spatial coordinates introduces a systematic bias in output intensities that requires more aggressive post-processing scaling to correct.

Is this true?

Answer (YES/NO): YES